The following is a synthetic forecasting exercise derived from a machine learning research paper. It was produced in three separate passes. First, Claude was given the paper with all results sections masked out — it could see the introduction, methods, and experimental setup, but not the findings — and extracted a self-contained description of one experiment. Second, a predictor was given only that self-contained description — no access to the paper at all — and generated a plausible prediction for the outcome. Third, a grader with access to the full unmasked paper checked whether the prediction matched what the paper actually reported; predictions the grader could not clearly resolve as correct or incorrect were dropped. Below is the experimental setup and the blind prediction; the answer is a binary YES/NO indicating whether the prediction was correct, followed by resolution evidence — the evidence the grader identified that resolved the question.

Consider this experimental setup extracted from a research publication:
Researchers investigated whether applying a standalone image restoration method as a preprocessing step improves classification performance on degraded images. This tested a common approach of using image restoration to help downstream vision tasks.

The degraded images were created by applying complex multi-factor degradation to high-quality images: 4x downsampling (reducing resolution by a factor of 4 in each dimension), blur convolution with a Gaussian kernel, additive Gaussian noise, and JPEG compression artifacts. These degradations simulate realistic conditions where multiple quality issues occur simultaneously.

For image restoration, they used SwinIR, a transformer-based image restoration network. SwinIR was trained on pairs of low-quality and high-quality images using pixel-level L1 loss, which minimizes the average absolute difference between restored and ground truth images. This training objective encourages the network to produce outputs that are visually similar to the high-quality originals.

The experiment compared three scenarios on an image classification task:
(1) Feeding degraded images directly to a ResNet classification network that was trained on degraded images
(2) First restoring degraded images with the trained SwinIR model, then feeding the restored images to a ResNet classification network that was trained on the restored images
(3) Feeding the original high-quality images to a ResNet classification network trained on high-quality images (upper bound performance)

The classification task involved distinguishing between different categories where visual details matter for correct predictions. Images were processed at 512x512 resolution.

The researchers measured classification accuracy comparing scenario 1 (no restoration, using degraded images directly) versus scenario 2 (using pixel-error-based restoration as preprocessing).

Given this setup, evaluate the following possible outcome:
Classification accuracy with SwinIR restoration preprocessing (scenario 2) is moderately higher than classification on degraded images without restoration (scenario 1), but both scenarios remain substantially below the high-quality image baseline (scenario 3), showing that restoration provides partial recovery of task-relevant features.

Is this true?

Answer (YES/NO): YES